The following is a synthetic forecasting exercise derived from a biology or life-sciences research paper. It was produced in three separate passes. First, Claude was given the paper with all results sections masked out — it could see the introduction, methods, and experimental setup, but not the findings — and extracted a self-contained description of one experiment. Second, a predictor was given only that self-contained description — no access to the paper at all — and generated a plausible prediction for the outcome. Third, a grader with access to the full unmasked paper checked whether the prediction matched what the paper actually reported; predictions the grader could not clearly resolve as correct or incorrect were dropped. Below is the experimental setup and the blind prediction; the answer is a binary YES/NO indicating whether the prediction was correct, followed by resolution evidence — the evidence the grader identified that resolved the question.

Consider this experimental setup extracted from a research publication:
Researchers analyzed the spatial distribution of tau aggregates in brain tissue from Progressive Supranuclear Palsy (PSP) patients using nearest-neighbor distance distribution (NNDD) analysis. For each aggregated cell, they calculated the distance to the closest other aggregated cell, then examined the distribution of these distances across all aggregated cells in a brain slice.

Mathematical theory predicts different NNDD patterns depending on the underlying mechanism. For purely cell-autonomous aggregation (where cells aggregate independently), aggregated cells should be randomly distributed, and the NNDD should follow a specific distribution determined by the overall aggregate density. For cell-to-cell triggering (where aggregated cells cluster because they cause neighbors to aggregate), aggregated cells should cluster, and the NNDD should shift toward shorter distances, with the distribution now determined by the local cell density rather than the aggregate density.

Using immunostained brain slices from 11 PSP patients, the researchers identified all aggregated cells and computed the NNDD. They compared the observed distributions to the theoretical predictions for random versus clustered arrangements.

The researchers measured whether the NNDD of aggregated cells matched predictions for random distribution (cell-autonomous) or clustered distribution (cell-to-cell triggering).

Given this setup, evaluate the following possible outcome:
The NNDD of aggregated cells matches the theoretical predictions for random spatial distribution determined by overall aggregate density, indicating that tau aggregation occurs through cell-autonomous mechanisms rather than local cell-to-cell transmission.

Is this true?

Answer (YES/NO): NO